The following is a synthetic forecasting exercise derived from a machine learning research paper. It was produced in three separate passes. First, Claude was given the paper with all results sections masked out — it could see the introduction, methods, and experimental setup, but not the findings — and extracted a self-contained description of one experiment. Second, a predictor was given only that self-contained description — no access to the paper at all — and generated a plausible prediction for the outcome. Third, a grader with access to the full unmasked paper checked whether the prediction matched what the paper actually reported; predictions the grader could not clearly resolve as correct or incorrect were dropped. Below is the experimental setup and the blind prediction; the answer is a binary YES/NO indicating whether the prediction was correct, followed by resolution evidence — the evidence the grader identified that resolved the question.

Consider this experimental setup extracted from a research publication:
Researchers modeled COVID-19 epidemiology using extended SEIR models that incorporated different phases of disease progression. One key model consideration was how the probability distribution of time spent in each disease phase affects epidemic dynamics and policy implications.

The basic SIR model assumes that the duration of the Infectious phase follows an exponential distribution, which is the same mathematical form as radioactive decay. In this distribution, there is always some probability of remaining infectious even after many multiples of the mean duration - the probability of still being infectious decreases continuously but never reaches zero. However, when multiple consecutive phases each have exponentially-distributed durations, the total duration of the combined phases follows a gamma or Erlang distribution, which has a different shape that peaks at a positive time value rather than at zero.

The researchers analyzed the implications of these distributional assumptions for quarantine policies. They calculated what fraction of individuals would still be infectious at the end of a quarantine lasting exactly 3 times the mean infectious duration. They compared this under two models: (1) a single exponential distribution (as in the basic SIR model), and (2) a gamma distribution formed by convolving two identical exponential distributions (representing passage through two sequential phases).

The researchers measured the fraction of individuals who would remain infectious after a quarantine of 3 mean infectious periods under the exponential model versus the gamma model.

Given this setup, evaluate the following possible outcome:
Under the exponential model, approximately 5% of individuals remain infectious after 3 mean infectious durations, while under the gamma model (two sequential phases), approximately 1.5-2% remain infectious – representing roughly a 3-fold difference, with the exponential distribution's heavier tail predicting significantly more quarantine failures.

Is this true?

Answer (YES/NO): NO